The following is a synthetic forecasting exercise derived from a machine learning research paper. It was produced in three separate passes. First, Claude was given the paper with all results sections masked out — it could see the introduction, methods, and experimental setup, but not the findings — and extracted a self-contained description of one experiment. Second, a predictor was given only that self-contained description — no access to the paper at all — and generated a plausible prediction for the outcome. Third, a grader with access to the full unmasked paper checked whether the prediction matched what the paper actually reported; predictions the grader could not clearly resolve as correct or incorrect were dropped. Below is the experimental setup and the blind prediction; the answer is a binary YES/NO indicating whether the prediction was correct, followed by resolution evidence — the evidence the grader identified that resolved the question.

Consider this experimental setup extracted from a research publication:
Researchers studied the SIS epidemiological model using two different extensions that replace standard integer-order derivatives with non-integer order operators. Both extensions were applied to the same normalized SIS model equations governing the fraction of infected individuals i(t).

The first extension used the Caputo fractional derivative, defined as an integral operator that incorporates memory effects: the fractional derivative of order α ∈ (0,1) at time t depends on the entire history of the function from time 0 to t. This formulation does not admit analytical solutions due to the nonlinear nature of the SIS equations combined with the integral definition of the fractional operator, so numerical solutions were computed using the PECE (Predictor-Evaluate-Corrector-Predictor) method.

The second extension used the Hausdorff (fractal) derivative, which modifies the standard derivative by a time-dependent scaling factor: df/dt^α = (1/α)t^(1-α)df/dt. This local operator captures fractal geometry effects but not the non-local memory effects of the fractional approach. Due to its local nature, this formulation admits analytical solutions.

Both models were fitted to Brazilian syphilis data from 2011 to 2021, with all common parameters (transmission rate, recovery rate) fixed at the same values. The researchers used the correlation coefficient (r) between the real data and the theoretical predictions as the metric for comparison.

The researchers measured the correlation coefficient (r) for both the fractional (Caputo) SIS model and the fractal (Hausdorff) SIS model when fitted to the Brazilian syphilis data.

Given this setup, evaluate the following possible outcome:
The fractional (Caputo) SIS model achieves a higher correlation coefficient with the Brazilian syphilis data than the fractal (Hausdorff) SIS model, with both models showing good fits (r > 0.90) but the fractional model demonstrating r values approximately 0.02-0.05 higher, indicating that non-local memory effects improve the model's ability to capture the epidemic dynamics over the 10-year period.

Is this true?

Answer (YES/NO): NO